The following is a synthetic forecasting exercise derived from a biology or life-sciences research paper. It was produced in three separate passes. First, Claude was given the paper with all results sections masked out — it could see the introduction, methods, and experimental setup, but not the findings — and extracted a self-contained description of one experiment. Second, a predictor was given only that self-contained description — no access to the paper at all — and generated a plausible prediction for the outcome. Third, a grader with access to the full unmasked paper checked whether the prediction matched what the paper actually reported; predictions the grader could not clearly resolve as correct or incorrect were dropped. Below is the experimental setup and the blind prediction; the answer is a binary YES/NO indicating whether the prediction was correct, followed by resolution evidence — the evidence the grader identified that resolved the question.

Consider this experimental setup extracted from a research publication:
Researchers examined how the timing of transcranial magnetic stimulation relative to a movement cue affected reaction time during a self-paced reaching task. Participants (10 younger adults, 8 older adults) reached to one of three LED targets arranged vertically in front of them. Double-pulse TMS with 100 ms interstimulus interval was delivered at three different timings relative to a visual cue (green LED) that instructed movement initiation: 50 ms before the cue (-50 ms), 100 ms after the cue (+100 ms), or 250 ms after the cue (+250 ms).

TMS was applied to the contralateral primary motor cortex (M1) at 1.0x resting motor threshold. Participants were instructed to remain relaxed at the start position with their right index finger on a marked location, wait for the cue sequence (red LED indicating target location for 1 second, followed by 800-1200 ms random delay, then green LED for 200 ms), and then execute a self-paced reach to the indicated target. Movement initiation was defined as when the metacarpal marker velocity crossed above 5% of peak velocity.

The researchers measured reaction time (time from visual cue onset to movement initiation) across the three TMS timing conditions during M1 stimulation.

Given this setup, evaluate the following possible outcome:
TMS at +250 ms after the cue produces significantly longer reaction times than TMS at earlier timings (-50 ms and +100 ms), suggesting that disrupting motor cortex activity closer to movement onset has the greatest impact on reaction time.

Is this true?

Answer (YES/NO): NO